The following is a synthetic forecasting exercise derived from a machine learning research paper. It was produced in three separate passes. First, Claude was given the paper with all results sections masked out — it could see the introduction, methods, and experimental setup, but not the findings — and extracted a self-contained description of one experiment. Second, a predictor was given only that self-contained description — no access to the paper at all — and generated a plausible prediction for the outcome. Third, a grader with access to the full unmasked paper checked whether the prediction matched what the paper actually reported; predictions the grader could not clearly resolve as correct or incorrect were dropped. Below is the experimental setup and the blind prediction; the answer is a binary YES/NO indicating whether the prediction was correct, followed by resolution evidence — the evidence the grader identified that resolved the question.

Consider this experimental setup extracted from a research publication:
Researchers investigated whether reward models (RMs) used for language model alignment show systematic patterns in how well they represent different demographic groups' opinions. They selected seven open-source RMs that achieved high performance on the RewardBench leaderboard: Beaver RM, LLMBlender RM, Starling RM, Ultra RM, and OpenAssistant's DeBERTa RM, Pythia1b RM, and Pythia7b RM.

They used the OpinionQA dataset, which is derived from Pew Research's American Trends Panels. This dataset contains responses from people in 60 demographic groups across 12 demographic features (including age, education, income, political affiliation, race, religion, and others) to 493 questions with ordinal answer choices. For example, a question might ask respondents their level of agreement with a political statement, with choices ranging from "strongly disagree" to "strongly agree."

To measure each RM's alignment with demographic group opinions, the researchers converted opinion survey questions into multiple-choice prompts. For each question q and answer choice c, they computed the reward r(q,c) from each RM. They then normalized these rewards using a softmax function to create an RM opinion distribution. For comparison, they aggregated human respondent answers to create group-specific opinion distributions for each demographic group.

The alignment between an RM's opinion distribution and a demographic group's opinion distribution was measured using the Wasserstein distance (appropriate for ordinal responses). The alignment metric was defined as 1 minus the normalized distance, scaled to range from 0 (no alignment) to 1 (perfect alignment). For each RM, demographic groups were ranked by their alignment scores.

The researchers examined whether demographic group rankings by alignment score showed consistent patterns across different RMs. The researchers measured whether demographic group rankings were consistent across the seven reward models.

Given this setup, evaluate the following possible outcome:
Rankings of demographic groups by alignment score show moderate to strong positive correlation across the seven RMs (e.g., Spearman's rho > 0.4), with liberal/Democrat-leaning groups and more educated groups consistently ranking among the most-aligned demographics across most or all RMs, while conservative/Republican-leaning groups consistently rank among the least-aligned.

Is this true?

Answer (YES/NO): NO